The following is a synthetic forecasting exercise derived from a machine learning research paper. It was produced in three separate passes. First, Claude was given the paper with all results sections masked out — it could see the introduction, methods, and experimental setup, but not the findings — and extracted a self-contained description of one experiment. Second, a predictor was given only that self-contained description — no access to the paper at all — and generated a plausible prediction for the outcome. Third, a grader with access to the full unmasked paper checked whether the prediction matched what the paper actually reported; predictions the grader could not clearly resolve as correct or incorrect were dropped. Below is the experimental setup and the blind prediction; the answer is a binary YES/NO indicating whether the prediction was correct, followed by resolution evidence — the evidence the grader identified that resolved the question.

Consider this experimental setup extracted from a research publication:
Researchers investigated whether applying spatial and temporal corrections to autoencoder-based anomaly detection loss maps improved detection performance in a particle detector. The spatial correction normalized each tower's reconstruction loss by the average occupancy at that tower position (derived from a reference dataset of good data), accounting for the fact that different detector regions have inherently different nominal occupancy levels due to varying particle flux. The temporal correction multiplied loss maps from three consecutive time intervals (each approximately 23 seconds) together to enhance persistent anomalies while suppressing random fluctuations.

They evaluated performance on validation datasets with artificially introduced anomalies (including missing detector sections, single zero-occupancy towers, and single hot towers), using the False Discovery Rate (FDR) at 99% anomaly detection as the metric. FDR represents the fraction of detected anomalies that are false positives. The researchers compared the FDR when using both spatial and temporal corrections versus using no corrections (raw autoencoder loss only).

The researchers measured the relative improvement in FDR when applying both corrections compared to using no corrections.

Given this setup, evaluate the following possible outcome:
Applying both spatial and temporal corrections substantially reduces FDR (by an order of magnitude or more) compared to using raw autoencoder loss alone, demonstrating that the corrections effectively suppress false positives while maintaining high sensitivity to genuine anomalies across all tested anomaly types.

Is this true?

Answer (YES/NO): YES